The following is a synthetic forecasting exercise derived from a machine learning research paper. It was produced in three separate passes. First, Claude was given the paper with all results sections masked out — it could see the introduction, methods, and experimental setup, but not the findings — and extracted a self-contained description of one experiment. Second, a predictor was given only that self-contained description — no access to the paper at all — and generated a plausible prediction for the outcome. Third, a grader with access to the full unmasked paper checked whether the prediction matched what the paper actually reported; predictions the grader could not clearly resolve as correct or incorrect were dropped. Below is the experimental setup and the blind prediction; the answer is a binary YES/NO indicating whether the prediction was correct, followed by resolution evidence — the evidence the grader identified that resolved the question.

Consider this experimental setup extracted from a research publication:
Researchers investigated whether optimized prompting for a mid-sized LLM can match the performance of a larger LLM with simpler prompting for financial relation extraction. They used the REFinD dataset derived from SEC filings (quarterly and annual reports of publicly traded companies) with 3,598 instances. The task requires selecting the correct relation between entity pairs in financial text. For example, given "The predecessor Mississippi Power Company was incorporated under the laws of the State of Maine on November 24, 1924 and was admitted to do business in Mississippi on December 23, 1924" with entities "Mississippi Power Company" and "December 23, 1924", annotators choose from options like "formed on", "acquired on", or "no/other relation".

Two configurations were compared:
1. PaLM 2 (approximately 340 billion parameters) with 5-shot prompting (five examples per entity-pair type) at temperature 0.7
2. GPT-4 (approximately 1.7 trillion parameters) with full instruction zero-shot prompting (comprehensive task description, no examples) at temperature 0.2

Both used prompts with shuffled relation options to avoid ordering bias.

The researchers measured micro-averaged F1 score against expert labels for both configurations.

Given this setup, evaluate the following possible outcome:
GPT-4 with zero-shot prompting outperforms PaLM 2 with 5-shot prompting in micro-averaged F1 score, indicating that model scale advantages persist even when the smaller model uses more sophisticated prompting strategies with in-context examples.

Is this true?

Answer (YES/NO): NO